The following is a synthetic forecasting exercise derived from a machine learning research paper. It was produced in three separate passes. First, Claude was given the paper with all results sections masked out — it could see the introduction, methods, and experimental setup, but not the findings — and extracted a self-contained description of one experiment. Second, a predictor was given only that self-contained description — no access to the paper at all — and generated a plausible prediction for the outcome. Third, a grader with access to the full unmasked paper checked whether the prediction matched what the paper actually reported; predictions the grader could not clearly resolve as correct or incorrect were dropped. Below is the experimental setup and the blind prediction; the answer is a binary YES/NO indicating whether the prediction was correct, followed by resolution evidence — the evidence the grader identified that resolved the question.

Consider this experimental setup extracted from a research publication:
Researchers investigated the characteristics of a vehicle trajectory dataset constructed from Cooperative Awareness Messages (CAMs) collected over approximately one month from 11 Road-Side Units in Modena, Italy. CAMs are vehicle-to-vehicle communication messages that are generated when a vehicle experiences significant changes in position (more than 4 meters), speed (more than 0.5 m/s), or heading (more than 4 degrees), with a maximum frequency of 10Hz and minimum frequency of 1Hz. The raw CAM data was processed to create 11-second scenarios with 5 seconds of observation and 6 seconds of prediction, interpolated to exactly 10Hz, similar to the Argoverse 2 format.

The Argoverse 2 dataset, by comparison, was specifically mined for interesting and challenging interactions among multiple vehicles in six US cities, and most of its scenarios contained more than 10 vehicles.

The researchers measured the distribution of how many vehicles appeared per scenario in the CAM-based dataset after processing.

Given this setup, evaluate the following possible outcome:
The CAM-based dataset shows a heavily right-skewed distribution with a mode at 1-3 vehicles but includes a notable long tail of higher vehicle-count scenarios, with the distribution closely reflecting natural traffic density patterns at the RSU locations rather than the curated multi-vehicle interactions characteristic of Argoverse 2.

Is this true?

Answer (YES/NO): NO